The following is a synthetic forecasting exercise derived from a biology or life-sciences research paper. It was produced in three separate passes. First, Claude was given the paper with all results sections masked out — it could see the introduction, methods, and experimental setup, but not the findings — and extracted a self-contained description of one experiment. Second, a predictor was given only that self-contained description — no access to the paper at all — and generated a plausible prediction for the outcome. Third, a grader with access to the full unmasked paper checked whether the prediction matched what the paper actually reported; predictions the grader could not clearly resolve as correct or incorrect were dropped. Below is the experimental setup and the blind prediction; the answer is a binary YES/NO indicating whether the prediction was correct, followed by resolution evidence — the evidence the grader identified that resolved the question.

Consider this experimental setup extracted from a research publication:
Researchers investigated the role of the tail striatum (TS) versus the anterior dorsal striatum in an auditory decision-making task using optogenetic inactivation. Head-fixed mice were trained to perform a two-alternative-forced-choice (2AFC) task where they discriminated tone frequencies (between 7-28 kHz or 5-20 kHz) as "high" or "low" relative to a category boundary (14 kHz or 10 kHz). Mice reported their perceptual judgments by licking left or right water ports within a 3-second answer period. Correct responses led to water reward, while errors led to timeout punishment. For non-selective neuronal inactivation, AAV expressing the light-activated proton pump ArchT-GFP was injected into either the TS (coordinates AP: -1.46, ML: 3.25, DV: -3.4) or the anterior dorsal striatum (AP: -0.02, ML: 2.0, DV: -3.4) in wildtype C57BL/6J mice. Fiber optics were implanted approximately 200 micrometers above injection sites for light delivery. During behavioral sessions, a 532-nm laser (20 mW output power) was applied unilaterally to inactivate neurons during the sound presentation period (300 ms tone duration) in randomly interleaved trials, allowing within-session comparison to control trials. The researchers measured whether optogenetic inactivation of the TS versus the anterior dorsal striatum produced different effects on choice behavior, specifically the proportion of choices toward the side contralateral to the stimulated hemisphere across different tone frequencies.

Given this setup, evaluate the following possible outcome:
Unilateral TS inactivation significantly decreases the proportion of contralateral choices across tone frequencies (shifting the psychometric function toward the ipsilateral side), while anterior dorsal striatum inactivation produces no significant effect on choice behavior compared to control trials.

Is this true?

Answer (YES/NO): YES